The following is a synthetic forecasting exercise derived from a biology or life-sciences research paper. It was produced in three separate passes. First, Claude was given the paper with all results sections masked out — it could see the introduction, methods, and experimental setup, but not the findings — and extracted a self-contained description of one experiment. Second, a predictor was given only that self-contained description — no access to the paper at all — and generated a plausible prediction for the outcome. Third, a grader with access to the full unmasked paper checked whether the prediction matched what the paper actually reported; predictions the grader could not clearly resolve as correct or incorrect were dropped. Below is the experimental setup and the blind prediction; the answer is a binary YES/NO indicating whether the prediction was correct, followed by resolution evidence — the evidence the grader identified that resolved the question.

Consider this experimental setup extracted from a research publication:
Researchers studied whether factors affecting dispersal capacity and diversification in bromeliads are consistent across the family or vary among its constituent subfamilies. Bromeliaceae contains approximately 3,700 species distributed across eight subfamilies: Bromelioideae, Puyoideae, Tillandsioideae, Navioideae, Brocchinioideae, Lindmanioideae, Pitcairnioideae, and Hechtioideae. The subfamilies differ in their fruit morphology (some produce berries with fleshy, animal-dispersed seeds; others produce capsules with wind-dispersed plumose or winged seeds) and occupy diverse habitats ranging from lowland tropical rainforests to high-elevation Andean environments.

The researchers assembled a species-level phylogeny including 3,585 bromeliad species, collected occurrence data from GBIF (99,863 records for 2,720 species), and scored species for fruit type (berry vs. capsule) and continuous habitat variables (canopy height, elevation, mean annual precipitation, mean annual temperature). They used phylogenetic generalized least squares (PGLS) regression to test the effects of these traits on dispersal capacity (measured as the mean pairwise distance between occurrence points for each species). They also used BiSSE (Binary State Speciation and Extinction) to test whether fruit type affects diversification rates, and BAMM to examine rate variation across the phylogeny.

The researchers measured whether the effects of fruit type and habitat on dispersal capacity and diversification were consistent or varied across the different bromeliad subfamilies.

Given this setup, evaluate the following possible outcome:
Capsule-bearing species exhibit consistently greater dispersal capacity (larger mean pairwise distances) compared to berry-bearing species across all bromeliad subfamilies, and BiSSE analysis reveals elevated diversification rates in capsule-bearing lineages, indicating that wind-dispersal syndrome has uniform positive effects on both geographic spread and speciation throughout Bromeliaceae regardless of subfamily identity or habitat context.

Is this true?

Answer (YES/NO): NO